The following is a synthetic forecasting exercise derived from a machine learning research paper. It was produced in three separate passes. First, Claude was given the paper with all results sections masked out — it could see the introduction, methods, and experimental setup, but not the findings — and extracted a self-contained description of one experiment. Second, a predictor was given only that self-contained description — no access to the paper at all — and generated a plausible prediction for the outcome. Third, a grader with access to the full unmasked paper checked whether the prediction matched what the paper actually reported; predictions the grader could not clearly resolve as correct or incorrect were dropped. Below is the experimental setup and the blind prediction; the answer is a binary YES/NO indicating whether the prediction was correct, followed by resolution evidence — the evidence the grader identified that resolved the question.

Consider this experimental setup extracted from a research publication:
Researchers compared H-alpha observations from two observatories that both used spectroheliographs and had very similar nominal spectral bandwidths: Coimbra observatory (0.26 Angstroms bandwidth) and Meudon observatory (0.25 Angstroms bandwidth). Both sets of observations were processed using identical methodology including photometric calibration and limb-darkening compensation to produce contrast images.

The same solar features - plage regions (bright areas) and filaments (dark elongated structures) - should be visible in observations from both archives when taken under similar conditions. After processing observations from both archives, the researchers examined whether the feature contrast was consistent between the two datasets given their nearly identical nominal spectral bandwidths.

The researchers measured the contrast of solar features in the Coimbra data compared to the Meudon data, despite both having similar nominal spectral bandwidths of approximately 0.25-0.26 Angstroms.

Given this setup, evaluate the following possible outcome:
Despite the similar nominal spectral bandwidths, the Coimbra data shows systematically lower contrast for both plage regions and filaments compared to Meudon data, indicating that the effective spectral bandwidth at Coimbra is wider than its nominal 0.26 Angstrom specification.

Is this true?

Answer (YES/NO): YES